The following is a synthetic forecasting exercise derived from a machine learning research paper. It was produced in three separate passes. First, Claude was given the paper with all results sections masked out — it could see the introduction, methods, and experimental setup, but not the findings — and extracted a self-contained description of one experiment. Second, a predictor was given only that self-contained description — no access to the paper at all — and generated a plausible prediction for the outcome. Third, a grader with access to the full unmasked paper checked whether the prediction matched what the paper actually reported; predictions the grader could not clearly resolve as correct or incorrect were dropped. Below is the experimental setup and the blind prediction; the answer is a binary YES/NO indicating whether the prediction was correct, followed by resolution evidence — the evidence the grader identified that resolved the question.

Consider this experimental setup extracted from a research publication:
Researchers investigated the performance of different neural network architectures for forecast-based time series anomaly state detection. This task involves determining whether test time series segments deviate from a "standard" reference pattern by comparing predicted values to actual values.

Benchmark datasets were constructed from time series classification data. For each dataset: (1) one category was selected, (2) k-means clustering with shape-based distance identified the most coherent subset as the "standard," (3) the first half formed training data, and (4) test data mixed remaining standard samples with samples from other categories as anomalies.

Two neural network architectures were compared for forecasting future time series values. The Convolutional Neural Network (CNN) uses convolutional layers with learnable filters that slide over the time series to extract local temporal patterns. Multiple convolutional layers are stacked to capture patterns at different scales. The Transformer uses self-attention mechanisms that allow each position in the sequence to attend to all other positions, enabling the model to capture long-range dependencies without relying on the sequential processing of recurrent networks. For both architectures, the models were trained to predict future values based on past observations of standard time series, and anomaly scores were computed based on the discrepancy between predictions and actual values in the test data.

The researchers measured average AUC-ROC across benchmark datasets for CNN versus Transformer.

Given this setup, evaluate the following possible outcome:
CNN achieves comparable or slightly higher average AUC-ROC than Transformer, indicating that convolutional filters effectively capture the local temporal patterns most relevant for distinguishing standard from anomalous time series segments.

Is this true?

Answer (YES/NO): NO